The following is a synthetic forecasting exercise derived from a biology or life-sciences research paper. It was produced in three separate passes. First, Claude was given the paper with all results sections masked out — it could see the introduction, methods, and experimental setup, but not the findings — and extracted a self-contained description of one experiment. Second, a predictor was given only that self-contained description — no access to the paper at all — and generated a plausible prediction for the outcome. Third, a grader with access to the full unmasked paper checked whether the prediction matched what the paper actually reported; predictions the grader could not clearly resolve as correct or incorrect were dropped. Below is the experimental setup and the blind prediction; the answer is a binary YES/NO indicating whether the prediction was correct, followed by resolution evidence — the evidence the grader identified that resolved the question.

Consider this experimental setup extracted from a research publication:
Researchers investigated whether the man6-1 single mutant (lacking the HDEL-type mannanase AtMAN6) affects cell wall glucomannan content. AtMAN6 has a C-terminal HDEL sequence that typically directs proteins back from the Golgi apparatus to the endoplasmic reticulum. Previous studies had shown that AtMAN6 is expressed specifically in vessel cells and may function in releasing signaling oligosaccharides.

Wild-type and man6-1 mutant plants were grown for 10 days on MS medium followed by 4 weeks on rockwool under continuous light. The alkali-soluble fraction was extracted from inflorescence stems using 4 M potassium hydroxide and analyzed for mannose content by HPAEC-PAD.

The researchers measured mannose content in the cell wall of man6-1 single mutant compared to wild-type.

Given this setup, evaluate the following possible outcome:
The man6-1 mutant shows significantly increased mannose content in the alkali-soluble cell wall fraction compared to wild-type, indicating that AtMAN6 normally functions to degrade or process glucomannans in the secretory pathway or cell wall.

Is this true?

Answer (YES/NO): NO